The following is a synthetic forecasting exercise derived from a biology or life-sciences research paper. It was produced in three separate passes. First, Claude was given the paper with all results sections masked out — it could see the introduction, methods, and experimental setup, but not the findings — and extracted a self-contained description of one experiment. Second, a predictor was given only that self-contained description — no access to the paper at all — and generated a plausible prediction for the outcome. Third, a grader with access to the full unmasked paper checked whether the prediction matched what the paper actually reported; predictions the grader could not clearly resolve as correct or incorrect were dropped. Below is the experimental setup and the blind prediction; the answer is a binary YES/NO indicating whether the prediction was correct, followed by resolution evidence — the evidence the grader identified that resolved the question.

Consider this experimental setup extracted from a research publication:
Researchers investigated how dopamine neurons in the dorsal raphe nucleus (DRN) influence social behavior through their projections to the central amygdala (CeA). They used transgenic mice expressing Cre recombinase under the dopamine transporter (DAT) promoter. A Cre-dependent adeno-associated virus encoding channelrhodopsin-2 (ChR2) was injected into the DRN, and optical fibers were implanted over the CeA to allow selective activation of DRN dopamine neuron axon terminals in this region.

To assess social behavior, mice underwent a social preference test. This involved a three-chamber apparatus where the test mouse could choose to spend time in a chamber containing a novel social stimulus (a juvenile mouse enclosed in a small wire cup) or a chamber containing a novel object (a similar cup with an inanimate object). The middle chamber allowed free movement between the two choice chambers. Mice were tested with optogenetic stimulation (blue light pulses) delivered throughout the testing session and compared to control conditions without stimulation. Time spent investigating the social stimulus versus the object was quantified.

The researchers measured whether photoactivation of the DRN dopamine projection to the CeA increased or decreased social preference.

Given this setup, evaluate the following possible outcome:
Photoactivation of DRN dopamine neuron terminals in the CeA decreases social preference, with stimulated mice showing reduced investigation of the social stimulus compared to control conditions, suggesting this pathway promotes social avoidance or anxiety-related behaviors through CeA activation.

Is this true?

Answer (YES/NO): NO